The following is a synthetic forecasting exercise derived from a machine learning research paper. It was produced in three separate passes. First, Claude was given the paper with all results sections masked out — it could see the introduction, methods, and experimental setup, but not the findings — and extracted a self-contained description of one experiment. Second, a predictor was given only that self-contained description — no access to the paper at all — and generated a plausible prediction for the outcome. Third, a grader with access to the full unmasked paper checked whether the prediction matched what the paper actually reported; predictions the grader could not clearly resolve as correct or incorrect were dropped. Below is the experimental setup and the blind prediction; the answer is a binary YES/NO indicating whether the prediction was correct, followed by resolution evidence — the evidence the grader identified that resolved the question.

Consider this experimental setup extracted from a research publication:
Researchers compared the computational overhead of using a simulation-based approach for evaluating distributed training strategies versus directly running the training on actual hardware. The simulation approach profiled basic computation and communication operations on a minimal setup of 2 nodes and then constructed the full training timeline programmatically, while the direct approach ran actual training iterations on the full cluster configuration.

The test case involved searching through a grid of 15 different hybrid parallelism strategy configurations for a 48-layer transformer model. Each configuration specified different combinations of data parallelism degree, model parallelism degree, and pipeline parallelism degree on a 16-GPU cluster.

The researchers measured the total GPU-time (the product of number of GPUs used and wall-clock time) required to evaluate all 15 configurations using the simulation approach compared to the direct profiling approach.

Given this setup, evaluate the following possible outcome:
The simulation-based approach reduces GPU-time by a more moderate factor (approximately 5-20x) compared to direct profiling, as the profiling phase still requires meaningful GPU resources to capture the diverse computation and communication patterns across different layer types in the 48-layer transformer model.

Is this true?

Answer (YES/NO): YES